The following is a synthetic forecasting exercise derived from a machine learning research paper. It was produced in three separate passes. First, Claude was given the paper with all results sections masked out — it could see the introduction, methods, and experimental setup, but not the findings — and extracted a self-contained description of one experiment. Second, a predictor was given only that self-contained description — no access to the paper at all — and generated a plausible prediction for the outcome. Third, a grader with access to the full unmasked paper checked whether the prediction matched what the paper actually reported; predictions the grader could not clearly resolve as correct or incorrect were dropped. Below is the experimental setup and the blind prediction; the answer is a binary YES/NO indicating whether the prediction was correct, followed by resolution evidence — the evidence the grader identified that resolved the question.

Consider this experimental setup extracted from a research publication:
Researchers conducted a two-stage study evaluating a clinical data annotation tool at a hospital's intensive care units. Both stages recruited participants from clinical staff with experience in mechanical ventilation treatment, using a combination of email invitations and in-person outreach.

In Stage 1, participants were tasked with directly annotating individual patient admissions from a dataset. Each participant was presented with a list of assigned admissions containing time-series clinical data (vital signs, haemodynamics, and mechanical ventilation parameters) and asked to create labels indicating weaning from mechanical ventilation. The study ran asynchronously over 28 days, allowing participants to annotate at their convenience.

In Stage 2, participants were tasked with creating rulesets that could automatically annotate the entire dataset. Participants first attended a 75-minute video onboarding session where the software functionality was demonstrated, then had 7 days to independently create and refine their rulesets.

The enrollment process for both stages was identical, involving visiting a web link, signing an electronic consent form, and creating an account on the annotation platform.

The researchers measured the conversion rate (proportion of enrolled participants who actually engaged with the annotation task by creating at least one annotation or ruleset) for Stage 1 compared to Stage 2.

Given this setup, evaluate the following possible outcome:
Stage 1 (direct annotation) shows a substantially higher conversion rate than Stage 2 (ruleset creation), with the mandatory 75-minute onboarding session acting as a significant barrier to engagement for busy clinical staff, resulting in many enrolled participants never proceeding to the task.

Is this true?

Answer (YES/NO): NO